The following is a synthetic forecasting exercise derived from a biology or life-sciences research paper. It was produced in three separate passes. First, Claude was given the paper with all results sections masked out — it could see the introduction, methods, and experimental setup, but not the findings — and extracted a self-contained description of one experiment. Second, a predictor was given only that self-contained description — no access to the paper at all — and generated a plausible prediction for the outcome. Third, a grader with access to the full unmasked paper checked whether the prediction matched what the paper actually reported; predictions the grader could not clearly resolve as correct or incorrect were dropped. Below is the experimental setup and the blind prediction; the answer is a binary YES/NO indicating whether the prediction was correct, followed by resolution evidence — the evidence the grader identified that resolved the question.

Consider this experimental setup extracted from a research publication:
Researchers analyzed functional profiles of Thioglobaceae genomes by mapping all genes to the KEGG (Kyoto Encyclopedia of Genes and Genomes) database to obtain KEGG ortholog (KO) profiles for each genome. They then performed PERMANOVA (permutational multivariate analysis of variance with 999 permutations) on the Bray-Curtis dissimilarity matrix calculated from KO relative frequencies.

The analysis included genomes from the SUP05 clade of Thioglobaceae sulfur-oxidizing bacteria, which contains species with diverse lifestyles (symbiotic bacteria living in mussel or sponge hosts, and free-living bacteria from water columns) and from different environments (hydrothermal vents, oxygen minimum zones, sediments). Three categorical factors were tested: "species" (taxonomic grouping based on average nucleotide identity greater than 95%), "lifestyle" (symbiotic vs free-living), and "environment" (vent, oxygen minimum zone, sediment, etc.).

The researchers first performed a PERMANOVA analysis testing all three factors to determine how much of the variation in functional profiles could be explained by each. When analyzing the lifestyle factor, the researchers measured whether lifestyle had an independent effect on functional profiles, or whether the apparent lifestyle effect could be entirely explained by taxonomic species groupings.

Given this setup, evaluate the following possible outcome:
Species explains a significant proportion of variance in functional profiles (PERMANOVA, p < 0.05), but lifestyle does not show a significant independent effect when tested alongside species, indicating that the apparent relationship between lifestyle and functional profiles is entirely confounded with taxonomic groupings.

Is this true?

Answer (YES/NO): YES